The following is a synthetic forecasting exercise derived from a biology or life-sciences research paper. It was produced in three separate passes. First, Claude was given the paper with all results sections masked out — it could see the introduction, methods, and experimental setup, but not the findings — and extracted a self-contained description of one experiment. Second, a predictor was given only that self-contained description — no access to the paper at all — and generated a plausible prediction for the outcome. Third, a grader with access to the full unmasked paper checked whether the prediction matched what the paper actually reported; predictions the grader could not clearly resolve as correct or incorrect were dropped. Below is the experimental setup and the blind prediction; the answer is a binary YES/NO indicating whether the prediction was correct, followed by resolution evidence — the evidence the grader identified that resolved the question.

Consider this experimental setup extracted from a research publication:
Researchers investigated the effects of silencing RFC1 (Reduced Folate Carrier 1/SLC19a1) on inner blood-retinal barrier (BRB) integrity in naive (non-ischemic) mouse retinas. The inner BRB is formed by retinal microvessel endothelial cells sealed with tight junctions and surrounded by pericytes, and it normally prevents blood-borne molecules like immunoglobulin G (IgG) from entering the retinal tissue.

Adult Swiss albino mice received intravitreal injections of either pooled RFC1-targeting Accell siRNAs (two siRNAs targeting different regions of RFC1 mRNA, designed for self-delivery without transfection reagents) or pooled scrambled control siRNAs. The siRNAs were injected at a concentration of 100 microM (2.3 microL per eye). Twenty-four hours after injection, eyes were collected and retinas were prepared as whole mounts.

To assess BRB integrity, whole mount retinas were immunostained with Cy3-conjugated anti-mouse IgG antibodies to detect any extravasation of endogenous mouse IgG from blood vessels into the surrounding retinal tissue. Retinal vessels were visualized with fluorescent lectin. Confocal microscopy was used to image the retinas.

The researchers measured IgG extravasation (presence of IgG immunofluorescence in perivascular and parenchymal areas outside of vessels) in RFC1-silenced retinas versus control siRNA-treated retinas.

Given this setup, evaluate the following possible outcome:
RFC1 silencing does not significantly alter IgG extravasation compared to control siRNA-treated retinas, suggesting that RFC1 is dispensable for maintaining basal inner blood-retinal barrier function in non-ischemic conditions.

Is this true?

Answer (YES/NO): NO